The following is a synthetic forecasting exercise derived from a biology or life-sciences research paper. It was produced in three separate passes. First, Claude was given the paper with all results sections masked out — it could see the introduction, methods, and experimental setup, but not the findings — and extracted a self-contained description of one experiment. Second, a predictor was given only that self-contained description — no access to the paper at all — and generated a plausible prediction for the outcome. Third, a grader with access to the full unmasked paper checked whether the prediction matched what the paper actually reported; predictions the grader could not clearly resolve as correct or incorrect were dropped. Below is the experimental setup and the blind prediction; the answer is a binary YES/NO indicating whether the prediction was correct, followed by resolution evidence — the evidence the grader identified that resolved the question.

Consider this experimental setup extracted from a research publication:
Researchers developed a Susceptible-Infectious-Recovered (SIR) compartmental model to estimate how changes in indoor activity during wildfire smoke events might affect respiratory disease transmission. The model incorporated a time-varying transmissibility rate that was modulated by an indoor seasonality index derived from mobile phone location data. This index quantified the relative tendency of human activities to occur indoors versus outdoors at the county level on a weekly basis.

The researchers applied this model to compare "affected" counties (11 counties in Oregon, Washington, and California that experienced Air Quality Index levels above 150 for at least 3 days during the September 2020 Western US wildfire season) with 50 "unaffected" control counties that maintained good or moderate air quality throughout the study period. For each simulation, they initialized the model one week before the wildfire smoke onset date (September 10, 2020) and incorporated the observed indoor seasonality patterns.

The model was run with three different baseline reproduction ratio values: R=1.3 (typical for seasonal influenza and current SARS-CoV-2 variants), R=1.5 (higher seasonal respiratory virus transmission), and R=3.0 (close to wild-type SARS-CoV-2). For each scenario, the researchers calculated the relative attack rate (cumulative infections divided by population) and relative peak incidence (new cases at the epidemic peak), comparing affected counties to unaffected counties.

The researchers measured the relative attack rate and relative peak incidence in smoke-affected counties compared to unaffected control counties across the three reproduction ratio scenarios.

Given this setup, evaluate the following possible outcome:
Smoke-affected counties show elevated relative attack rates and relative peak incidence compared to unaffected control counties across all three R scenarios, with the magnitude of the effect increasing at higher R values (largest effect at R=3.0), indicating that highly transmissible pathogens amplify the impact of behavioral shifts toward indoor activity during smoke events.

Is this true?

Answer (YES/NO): NO